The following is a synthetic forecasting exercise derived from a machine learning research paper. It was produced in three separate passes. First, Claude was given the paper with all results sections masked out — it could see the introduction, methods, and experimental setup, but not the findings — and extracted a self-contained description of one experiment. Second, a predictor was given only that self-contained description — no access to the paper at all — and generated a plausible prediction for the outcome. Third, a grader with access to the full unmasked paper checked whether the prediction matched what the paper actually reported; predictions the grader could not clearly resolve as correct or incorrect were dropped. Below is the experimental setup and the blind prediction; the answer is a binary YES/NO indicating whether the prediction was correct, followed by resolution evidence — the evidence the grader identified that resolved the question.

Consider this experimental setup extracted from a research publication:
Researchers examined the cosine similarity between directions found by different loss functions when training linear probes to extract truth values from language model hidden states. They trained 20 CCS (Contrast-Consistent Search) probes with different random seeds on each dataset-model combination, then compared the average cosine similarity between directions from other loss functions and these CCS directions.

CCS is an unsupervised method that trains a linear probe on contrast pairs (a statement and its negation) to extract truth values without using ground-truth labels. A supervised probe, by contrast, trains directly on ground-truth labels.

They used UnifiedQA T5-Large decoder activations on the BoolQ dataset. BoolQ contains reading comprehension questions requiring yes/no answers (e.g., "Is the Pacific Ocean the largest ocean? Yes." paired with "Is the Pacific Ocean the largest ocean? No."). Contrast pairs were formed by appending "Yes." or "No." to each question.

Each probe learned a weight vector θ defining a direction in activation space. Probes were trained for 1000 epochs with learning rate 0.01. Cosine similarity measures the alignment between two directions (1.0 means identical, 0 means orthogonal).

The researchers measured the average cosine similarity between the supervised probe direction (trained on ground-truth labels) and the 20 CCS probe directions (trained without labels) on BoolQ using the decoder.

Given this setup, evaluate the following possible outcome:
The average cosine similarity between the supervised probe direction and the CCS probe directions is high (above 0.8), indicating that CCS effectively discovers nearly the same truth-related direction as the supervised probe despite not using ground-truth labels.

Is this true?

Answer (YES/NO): YES